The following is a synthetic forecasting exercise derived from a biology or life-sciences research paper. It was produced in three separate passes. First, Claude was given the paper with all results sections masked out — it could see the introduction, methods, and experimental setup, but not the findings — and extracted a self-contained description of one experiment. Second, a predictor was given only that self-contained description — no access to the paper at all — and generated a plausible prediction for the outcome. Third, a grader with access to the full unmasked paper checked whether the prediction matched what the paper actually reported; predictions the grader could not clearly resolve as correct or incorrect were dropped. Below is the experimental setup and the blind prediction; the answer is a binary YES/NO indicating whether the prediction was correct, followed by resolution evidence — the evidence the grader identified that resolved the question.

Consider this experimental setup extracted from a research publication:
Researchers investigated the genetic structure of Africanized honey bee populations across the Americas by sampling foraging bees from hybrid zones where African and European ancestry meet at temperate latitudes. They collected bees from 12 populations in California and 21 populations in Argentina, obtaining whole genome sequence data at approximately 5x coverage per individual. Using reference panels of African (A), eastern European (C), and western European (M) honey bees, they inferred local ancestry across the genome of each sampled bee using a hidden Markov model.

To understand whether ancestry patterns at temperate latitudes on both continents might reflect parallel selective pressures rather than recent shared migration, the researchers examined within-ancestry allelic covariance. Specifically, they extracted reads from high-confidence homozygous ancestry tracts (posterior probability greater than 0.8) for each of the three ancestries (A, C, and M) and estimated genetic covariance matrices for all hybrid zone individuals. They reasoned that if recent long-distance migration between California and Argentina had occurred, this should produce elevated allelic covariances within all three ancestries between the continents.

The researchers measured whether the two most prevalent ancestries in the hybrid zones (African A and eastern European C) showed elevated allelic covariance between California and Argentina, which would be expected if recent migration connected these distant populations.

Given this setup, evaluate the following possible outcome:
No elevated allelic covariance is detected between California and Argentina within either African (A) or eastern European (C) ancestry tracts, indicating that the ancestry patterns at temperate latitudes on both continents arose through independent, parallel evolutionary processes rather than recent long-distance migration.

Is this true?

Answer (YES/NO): YES